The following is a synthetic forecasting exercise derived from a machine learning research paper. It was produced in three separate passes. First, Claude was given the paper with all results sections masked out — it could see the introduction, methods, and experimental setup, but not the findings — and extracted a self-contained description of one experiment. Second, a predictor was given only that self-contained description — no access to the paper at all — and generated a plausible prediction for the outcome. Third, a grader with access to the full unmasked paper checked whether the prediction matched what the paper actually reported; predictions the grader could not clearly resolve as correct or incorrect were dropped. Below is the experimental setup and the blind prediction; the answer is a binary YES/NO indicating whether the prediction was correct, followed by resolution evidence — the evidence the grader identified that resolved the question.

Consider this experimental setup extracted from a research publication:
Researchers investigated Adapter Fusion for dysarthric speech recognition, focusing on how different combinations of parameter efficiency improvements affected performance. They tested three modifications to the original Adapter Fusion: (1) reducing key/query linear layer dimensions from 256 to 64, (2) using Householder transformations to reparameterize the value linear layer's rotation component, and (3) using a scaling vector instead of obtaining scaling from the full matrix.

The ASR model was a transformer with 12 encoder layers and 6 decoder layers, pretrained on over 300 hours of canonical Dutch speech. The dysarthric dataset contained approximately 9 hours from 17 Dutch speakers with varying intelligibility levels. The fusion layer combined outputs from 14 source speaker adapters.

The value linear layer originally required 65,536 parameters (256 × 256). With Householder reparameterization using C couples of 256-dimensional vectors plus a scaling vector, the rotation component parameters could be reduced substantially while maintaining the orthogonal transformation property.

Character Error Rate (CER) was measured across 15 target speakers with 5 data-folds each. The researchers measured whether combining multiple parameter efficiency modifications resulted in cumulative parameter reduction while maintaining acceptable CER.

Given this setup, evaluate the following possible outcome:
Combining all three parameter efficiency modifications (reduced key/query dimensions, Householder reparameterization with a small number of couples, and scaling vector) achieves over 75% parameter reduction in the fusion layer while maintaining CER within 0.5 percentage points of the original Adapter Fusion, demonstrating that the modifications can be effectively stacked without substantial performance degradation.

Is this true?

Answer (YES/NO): NO